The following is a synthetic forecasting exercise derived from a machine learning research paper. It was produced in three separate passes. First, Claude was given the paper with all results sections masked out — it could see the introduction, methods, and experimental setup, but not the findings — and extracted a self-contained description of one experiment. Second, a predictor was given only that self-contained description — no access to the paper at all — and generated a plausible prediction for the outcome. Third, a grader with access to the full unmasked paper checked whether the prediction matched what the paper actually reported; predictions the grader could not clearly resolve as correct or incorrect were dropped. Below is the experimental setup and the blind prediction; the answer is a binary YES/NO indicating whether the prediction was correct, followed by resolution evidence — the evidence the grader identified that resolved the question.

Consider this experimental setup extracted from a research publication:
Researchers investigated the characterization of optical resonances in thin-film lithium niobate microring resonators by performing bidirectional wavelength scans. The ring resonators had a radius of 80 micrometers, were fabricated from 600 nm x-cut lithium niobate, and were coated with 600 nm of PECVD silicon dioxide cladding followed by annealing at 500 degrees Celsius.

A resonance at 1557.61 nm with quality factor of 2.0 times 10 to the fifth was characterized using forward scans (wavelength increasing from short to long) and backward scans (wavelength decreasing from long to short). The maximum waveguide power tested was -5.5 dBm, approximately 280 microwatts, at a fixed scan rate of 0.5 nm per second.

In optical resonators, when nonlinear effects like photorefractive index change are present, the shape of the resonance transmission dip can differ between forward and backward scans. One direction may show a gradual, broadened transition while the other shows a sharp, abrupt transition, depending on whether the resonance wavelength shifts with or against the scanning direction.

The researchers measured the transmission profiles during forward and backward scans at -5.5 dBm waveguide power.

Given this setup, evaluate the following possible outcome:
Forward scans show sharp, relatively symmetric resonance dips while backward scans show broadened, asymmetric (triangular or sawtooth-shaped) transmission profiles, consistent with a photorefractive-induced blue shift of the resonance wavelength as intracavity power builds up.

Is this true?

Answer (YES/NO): YES